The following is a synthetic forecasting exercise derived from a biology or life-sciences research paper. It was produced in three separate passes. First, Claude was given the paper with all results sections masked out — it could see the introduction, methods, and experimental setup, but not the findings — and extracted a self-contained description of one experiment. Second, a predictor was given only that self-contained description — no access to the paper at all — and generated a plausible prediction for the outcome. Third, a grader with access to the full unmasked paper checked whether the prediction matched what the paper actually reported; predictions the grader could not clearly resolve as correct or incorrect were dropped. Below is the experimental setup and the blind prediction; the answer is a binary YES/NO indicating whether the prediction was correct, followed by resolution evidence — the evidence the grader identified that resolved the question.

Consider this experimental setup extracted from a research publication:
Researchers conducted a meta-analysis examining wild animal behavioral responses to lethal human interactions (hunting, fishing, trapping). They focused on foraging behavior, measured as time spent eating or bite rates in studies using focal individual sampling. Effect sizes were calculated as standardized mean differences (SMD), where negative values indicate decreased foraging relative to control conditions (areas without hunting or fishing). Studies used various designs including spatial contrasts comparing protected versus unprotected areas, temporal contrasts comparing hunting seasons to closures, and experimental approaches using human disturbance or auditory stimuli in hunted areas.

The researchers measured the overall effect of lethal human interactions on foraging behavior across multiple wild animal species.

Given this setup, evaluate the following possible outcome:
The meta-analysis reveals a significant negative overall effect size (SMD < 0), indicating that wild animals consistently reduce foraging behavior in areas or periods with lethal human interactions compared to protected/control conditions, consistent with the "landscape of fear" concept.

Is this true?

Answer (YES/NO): YES